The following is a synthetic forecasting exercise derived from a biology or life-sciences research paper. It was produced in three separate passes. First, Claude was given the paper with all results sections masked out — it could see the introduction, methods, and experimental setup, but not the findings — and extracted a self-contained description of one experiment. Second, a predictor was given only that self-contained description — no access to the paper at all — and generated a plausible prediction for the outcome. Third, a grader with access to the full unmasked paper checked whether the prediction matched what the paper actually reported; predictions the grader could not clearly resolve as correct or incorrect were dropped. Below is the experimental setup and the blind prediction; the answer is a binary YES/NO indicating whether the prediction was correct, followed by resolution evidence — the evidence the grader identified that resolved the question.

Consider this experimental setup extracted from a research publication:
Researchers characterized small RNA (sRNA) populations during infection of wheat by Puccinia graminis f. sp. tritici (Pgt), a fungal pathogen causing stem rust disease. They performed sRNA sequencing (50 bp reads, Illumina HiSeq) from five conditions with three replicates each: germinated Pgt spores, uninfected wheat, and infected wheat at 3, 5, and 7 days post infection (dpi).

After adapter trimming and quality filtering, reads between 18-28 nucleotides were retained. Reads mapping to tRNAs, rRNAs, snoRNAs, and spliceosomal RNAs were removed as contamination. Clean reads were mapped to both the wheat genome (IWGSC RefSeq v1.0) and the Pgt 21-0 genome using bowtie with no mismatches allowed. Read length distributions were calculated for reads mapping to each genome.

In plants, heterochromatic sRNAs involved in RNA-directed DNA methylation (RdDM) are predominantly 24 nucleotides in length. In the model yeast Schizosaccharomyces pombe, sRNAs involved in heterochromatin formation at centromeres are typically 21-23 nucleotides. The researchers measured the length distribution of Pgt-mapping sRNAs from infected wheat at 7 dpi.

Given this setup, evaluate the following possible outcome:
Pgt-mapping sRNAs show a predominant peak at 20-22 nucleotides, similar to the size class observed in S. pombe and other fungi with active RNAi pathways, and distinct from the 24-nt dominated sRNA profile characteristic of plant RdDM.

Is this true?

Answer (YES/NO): YES